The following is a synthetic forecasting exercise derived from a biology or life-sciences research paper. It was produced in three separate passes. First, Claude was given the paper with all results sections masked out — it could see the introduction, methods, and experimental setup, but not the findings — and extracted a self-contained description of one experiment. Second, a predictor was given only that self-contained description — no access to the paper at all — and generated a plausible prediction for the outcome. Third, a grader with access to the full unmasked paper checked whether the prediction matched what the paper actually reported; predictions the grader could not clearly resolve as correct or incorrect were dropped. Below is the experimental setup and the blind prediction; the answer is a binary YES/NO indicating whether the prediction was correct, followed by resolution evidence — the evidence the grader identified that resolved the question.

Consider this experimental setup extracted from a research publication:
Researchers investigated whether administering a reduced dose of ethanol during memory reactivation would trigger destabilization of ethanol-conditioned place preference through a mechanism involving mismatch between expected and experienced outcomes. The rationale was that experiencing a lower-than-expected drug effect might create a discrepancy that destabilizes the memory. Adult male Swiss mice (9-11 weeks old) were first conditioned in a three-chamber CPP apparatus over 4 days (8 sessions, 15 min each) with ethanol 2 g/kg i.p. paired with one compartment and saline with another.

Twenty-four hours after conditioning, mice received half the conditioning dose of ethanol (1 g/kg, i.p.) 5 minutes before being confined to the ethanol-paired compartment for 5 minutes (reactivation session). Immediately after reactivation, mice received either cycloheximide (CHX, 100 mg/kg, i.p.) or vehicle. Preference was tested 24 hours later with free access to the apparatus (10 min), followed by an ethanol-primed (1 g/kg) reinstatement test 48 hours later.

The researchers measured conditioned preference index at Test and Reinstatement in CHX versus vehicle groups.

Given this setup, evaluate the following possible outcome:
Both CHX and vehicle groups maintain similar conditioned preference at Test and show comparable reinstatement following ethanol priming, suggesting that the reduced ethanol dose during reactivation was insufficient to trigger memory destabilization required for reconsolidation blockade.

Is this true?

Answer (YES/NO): YES